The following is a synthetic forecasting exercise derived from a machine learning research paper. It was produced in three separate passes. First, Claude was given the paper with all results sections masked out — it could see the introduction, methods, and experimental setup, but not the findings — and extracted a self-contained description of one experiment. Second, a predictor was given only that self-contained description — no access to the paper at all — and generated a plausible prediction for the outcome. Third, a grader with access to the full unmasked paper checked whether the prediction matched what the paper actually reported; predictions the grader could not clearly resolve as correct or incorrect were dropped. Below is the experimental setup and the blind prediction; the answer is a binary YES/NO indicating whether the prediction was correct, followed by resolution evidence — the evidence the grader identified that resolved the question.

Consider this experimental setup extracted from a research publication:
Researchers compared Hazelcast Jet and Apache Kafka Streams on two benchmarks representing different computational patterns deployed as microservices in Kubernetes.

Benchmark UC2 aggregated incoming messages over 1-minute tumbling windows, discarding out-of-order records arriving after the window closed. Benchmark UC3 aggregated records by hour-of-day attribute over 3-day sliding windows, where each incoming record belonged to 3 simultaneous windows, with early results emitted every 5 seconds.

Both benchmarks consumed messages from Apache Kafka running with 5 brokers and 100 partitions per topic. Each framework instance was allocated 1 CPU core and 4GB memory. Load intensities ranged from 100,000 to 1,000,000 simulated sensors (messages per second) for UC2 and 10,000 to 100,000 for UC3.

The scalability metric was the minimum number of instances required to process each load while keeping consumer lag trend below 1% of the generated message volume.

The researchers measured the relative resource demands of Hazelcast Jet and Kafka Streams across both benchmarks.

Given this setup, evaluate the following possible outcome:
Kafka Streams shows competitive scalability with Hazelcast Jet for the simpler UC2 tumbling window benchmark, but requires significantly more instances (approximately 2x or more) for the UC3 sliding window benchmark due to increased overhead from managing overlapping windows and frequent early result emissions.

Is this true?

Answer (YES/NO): NO